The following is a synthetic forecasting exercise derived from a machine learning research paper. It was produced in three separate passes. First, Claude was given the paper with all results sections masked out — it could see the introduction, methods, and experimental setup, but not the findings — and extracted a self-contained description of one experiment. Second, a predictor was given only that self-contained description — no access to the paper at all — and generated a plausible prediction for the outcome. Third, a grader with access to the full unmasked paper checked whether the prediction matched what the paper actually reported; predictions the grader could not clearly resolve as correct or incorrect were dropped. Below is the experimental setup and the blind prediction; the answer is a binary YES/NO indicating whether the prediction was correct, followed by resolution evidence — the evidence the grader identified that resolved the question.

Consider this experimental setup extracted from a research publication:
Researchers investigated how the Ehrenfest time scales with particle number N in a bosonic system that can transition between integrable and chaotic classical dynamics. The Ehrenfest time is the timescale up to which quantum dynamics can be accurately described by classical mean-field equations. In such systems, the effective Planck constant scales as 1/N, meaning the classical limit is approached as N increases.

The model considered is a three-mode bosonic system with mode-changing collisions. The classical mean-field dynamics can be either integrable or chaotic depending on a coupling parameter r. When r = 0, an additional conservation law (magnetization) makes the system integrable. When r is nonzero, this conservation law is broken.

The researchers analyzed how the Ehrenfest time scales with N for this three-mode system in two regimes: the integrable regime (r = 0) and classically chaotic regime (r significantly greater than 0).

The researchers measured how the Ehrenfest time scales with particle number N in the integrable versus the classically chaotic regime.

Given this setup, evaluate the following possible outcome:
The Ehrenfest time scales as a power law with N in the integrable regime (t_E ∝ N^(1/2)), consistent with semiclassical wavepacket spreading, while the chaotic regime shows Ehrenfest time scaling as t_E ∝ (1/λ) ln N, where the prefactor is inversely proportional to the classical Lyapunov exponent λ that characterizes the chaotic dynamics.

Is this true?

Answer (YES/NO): NO